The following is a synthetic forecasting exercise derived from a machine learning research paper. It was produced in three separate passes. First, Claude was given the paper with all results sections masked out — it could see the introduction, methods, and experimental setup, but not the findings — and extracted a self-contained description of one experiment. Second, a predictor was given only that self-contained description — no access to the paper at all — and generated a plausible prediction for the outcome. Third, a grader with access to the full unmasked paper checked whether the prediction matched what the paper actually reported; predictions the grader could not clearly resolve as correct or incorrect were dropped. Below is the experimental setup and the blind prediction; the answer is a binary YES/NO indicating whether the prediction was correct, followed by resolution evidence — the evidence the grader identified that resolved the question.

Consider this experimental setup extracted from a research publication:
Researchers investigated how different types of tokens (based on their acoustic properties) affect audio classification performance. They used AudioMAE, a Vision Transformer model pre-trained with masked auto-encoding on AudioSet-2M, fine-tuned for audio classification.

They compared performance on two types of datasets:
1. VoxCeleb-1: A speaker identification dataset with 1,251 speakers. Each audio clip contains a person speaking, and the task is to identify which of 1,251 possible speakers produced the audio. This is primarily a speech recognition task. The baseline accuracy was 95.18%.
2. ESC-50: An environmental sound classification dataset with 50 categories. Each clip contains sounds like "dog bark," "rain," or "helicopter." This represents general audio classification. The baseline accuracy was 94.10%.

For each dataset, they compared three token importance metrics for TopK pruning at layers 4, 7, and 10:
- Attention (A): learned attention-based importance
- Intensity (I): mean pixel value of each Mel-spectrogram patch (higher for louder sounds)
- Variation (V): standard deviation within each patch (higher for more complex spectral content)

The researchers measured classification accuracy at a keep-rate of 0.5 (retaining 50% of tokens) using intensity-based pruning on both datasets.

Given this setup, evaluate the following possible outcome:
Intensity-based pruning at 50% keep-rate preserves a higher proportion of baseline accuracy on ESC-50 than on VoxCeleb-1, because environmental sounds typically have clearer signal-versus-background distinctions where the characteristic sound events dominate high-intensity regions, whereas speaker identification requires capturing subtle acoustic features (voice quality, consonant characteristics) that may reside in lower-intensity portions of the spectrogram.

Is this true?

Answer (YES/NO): YES